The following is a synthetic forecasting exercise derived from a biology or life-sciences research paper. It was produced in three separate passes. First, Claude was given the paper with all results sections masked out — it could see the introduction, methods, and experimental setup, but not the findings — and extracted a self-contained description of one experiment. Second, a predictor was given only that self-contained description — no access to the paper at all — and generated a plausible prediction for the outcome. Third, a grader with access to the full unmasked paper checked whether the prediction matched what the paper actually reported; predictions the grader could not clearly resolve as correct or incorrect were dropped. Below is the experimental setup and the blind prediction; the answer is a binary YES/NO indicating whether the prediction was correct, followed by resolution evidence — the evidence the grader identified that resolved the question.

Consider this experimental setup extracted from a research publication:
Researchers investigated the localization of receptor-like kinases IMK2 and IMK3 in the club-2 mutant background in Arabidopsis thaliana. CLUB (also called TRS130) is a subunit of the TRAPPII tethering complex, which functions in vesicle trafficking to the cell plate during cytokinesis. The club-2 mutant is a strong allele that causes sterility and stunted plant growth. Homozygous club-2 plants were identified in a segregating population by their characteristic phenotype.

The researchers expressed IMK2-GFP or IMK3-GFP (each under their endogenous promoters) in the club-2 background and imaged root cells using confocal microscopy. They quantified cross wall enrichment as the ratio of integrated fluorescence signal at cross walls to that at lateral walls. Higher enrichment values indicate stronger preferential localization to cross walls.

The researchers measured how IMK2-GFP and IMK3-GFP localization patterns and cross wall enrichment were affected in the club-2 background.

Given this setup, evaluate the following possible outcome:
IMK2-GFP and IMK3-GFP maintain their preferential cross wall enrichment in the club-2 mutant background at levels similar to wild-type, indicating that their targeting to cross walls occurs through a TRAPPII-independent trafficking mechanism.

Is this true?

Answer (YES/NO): NO